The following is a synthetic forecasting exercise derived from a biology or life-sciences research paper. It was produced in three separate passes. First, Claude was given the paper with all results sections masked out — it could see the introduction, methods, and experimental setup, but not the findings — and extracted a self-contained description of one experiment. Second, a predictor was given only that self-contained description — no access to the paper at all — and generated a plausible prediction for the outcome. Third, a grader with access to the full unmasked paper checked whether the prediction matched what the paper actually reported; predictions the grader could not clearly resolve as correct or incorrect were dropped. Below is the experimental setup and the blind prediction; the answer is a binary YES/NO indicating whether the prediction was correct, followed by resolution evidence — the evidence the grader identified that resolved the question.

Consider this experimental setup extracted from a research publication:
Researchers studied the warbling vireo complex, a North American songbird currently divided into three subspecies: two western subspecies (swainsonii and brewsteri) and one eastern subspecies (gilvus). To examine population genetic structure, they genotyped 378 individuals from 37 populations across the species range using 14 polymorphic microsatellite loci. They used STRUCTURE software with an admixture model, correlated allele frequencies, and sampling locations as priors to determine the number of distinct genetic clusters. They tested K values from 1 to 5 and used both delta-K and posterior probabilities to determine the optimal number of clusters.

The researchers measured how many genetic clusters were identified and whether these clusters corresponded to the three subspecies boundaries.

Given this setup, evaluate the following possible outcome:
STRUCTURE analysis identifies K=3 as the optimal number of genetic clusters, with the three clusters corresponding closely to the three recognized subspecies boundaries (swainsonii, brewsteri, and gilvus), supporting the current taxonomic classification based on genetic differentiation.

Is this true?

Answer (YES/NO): NO